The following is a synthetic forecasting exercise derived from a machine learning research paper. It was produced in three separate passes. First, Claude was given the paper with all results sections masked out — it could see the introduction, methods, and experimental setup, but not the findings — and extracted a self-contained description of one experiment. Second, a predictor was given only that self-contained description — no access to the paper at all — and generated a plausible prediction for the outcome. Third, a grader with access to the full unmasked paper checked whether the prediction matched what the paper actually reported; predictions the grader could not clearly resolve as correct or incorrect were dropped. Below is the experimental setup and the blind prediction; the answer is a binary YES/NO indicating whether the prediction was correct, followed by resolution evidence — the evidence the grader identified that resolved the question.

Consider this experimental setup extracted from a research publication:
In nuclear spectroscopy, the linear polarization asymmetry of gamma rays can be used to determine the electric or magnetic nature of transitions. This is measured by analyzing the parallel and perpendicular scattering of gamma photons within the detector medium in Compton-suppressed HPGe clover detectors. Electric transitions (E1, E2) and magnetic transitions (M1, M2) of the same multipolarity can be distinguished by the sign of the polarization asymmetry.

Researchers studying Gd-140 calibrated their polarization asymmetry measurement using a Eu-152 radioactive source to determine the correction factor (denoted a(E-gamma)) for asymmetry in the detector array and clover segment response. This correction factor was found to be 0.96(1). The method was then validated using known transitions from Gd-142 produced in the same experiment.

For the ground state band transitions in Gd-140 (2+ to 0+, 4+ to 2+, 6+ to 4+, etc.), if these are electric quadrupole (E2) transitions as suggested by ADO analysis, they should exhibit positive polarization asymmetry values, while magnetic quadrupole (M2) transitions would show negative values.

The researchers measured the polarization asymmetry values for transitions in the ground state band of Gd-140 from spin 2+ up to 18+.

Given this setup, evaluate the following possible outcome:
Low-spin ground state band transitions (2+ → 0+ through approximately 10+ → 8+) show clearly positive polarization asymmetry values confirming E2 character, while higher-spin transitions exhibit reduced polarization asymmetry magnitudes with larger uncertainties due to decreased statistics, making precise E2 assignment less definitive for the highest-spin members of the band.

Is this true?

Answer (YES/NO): NO